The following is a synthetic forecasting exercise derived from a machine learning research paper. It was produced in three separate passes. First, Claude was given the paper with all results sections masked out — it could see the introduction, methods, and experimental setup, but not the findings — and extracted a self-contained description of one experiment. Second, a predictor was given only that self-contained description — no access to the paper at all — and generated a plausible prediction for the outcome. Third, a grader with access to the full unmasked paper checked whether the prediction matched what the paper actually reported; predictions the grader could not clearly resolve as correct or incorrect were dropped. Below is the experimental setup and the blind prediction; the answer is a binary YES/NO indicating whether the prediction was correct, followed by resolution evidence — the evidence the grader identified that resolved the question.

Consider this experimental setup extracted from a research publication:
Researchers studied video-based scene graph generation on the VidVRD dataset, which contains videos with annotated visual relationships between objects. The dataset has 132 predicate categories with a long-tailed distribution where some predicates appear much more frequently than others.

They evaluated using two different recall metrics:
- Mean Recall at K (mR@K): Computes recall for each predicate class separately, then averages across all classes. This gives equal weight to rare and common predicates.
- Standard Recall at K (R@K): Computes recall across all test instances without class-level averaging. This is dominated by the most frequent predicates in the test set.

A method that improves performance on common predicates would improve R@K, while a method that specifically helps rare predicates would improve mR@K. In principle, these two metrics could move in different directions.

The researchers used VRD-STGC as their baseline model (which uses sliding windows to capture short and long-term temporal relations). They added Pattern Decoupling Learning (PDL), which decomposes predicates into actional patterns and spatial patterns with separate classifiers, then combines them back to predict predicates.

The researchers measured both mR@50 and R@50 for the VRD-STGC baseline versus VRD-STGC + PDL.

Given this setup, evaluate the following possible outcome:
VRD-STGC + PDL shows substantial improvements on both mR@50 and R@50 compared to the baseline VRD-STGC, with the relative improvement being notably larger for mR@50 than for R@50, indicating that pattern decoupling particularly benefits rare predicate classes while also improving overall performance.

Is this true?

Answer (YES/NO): NO